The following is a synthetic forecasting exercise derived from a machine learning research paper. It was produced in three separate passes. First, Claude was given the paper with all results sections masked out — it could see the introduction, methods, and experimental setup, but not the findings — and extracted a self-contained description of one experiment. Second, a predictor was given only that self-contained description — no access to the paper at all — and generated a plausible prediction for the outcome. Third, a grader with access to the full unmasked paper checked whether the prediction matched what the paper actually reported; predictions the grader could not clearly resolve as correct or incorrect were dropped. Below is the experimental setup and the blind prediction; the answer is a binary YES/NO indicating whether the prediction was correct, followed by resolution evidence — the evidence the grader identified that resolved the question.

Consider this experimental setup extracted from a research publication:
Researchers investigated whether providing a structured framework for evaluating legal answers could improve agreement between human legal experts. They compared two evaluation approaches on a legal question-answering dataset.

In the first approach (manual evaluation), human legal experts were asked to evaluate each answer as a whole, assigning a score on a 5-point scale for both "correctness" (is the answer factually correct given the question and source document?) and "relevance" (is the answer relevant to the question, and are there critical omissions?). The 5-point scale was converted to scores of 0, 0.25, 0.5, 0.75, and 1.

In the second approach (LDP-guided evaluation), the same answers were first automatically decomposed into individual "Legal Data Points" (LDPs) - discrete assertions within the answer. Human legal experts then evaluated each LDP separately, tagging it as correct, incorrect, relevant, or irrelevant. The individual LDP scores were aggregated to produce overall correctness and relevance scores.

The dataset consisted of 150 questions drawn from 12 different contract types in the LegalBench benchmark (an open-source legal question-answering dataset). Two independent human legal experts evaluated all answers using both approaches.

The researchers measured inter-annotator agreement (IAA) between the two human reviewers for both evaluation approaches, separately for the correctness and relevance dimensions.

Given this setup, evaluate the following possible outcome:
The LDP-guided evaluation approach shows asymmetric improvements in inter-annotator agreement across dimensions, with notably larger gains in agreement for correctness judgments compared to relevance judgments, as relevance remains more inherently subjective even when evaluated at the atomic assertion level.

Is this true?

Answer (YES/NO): YES